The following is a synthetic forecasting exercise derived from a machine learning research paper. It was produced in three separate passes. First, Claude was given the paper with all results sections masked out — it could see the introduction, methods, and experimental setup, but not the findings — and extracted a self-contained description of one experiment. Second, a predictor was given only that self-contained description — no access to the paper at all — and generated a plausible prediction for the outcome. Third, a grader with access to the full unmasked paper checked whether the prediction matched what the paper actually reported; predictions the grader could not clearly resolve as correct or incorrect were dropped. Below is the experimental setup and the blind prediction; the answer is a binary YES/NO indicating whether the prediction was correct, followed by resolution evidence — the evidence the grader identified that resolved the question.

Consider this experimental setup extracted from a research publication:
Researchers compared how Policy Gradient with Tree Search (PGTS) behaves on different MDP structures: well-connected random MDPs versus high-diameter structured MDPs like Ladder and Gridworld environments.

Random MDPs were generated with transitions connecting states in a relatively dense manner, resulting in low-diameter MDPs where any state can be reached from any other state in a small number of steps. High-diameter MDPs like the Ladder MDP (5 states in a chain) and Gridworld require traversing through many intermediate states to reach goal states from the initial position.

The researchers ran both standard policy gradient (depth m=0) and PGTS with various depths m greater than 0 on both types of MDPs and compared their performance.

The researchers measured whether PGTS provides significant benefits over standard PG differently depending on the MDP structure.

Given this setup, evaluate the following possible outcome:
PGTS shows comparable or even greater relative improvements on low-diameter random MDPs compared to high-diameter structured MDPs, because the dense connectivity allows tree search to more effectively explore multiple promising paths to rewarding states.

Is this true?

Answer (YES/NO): NO